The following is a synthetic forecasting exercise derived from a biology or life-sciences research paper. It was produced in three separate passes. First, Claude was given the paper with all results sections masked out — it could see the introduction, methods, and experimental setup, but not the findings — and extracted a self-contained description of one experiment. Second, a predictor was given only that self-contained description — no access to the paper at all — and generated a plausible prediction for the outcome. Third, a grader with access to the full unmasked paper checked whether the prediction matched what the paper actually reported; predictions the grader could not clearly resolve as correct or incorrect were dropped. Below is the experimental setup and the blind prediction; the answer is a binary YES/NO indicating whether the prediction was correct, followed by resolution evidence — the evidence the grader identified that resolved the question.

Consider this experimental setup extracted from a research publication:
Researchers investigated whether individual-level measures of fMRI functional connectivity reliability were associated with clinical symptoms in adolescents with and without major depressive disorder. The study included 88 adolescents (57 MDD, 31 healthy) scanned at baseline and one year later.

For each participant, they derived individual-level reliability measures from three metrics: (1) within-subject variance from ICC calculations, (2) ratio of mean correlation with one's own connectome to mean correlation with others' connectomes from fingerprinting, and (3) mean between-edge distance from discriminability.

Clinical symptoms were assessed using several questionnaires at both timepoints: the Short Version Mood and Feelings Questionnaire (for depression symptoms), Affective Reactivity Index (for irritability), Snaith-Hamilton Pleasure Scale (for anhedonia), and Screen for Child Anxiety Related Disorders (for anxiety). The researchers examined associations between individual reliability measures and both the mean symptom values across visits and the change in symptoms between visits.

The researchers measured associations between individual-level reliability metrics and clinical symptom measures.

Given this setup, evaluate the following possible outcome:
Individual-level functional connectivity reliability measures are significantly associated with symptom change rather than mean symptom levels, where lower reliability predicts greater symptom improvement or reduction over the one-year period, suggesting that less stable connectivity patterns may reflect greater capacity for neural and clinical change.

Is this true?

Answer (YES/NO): NO